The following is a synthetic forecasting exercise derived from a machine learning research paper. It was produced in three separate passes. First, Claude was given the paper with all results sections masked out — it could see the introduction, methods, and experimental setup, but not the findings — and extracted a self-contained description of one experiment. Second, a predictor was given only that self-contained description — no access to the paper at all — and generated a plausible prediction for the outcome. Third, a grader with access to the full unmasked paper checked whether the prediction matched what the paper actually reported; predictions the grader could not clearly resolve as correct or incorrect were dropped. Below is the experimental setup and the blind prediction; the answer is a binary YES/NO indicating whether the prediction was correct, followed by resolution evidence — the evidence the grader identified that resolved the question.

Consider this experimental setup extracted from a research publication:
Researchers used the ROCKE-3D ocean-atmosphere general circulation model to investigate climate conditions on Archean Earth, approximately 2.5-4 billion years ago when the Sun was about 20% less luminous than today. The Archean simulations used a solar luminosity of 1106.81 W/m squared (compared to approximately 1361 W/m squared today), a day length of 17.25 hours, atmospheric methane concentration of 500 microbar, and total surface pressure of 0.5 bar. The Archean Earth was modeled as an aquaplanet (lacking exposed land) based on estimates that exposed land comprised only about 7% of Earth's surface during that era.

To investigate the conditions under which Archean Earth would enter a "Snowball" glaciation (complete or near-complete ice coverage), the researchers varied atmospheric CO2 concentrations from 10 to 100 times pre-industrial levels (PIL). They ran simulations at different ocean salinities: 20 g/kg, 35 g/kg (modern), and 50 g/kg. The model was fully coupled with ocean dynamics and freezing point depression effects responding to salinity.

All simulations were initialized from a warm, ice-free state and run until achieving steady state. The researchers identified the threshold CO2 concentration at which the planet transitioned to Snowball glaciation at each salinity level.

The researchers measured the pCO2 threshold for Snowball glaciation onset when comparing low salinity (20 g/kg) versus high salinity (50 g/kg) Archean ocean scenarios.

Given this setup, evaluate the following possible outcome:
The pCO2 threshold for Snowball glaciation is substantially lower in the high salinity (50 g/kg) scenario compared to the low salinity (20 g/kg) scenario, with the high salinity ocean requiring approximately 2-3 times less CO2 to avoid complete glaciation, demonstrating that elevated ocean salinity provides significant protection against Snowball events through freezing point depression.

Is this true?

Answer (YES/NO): NO